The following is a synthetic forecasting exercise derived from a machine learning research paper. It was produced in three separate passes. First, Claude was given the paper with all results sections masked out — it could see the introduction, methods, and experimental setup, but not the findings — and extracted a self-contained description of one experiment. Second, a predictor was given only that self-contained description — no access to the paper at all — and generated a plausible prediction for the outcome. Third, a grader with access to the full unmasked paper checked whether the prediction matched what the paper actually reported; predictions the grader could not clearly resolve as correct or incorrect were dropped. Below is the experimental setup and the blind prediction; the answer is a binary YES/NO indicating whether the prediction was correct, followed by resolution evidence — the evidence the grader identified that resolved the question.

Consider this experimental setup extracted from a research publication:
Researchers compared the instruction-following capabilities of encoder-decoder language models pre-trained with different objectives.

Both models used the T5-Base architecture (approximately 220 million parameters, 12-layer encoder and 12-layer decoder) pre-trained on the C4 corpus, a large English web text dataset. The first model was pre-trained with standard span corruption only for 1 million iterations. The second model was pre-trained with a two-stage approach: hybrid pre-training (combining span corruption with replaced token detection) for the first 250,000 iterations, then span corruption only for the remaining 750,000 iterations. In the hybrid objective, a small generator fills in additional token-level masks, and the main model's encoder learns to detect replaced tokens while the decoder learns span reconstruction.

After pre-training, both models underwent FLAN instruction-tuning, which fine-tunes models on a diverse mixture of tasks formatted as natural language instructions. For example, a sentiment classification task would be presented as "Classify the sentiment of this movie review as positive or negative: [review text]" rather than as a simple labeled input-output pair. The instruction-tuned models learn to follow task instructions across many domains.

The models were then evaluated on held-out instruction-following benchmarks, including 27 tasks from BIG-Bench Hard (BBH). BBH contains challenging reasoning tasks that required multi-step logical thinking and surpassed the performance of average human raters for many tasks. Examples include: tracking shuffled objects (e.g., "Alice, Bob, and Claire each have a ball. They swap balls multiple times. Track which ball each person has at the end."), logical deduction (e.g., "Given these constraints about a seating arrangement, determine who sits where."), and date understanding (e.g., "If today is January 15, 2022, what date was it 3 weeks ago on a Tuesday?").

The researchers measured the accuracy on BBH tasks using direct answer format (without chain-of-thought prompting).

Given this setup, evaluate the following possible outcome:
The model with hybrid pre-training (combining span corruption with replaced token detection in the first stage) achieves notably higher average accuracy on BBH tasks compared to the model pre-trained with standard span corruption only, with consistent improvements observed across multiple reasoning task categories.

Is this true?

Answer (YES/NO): NO